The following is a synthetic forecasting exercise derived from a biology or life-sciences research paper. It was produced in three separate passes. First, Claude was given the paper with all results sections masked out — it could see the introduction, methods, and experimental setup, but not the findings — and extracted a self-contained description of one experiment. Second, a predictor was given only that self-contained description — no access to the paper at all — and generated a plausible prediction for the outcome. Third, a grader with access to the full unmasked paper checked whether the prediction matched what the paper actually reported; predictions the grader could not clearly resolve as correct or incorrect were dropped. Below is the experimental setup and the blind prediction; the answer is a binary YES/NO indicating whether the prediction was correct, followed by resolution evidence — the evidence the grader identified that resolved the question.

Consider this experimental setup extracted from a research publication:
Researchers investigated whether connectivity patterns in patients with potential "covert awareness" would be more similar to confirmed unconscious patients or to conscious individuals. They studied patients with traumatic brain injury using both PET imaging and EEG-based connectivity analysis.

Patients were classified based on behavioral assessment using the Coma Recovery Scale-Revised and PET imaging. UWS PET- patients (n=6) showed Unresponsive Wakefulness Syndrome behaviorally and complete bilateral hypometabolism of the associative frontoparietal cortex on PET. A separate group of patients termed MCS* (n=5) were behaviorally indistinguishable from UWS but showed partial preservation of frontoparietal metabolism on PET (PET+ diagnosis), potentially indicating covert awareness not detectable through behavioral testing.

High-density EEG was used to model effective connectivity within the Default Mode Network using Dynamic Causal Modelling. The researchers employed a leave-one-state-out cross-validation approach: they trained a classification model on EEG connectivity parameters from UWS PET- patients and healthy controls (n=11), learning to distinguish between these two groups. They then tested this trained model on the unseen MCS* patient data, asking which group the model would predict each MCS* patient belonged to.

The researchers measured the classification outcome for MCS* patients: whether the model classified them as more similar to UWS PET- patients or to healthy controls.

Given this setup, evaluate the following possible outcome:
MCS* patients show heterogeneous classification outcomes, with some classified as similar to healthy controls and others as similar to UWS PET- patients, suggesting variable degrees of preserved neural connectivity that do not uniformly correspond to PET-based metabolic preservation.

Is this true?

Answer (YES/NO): NO